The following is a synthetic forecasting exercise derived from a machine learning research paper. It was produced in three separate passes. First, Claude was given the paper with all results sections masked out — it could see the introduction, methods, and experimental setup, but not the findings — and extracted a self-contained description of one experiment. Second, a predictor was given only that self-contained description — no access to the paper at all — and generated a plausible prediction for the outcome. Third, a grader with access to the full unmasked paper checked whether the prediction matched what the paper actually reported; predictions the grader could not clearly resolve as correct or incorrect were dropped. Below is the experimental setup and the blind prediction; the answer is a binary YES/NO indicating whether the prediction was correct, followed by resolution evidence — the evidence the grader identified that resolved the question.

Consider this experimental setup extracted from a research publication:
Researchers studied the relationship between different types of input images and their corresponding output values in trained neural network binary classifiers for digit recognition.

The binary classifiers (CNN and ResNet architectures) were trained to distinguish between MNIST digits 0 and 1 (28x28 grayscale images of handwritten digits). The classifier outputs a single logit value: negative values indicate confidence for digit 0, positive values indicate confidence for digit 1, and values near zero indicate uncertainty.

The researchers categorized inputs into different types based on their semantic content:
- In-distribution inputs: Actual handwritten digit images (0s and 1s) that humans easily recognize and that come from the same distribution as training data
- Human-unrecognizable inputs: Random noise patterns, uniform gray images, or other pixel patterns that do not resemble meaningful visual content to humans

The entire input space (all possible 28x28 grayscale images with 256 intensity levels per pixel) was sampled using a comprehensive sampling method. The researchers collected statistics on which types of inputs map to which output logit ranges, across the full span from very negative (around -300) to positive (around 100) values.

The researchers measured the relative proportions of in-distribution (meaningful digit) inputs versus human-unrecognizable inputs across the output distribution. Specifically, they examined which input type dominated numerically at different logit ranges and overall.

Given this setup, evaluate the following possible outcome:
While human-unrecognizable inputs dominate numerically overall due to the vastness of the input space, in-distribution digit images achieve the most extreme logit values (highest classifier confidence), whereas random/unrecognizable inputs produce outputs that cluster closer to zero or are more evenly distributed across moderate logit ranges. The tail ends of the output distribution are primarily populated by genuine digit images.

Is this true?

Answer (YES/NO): NO